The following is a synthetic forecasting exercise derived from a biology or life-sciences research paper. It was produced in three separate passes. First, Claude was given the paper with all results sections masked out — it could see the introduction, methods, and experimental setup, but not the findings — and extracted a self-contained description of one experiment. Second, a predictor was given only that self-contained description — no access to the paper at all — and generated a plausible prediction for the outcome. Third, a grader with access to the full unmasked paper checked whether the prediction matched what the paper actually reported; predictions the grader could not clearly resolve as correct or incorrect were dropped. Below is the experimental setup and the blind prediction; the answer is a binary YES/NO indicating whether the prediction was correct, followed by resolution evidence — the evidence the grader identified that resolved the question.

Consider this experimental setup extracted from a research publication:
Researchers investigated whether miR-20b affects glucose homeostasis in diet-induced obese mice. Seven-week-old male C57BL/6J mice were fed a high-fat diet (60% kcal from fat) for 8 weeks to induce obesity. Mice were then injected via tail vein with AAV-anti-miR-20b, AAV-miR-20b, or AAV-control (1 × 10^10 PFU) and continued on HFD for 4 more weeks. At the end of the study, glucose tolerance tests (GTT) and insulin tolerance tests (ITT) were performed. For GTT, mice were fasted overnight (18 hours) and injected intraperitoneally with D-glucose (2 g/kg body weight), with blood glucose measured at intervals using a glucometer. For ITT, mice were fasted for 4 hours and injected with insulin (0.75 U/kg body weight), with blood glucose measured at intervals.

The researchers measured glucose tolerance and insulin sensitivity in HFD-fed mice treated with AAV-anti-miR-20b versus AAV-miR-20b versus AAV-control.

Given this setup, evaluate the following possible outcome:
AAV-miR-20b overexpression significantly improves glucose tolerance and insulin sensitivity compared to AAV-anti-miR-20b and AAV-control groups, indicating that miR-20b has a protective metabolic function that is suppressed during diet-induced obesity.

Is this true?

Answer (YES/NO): NO